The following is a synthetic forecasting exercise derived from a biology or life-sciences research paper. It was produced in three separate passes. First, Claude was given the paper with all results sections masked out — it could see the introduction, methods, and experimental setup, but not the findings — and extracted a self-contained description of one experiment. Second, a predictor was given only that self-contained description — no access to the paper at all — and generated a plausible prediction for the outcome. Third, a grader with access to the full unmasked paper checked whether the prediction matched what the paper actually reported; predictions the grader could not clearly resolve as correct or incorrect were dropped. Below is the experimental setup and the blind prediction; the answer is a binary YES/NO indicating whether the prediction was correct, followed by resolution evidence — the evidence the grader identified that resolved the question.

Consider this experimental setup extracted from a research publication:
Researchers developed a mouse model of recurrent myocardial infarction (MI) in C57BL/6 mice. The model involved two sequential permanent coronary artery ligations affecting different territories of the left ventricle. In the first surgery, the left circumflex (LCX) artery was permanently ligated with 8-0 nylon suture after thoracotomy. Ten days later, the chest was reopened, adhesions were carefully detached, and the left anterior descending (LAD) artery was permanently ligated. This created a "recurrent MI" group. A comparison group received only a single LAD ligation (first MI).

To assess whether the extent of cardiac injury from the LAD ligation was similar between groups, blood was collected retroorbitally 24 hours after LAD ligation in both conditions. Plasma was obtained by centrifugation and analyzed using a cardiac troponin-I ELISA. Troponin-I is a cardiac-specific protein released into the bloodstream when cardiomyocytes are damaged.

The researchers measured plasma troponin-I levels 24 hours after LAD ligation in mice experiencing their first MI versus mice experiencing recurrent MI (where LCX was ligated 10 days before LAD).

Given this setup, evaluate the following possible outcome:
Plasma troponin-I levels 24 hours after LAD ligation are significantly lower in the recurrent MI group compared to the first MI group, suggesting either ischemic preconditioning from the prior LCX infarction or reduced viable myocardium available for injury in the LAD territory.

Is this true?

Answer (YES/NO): NO